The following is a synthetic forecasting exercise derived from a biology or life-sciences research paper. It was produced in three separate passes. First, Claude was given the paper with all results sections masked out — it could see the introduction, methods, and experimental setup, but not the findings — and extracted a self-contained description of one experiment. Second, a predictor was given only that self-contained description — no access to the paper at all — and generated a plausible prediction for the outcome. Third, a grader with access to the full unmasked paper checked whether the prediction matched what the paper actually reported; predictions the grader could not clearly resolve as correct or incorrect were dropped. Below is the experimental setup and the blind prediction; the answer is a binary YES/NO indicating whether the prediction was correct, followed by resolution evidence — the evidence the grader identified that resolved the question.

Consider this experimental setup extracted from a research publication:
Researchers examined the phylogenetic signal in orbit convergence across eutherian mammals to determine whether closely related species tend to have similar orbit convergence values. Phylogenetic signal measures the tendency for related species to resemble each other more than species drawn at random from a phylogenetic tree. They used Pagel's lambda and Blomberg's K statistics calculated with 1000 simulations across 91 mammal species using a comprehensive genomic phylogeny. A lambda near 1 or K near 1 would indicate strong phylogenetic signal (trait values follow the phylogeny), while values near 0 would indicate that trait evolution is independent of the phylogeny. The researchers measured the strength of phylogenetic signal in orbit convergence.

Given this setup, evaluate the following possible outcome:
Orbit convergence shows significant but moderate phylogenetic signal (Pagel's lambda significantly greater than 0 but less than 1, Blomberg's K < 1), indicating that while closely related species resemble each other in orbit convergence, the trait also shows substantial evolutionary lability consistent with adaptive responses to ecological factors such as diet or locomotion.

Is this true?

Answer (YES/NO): NO